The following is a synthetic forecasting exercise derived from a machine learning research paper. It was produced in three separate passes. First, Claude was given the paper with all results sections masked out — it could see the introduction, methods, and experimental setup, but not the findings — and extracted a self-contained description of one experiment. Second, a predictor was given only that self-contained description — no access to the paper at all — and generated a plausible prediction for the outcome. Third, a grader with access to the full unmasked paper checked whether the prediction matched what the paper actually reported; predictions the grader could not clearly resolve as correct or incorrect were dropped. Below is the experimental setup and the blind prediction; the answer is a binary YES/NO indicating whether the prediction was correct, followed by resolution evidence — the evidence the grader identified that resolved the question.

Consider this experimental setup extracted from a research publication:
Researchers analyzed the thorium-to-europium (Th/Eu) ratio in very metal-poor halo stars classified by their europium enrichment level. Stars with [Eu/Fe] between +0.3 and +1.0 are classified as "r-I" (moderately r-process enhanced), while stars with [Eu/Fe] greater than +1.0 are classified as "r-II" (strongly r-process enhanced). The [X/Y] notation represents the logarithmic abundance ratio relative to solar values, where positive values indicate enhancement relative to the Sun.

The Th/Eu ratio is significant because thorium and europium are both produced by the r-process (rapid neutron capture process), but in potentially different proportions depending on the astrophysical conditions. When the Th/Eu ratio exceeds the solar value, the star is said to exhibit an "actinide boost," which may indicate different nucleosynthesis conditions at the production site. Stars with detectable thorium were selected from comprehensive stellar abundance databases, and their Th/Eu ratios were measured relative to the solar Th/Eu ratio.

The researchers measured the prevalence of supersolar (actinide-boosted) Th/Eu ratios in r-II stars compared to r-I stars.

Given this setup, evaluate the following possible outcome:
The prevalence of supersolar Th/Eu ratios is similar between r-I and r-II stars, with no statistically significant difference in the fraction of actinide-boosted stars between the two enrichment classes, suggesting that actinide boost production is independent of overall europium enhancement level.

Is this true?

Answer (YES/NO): NO